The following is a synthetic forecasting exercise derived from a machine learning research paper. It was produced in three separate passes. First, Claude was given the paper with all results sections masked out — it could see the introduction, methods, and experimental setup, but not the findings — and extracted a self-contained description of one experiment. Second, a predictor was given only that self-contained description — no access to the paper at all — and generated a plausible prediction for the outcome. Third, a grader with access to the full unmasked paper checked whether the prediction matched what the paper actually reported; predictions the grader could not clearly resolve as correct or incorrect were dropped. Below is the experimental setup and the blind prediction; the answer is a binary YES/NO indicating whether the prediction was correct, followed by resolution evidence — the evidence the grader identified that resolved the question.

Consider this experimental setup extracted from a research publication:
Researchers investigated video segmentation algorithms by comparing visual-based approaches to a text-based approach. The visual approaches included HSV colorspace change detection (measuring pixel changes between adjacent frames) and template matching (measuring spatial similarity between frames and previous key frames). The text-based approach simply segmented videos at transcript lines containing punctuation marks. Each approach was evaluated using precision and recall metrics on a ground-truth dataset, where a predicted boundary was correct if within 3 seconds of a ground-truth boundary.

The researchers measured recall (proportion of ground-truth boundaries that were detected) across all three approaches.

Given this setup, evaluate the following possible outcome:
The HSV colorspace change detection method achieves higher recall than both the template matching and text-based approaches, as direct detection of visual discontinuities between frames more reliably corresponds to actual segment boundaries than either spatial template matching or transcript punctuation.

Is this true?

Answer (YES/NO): NO